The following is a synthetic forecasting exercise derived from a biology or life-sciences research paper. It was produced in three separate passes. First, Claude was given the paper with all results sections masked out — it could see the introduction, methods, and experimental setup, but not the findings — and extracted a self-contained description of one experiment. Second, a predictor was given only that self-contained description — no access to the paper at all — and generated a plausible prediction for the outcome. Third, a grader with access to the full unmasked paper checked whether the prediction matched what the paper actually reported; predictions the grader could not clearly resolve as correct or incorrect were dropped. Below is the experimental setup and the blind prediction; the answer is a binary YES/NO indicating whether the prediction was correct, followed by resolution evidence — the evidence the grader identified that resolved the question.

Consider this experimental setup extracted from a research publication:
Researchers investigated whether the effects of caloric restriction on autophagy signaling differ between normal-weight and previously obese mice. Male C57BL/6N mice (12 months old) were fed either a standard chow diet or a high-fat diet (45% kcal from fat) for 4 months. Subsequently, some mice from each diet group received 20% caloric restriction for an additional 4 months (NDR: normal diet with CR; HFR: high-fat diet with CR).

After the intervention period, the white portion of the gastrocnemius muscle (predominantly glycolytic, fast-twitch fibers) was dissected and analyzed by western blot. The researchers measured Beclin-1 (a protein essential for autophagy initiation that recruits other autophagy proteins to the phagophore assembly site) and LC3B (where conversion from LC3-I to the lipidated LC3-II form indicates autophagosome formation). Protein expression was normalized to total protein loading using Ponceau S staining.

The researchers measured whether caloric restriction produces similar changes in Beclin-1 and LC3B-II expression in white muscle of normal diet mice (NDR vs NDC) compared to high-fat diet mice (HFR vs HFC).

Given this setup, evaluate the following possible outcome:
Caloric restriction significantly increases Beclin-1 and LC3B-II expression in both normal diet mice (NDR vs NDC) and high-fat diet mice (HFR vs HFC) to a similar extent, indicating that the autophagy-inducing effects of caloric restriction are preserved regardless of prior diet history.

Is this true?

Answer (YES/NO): NO